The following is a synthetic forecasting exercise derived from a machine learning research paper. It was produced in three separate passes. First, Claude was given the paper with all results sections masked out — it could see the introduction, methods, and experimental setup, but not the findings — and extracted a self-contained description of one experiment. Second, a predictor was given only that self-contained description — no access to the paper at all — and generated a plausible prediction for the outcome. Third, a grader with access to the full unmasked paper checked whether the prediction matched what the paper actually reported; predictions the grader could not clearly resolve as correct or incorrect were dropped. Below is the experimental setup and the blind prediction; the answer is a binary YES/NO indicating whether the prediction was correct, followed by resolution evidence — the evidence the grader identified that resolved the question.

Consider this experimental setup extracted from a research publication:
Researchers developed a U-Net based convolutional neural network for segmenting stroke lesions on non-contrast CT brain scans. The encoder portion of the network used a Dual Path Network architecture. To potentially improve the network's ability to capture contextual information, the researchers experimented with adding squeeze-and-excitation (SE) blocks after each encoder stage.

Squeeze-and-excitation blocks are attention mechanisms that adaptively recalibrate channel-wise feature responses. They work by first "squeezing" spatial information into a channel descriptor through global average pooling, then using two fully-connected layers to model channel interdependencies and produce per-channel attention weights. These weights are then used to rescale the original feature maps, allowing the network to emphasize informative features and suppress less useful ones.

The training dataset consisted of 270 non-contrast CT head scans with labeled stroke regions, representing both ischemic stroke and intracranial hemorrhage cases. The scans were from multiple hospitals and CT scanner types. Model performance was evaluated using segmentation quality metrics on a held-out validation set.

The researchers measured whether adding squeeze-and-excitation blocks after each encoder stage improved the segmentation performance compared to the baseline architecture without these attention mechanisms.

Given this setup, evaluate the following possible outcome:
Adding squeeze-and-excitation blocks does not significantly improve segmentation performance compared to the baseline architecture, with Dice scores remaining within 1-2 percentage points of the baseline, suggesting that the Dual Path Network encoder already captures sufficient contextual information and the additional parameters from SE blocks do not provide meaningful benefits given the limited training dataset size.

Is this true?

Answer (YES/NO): YES